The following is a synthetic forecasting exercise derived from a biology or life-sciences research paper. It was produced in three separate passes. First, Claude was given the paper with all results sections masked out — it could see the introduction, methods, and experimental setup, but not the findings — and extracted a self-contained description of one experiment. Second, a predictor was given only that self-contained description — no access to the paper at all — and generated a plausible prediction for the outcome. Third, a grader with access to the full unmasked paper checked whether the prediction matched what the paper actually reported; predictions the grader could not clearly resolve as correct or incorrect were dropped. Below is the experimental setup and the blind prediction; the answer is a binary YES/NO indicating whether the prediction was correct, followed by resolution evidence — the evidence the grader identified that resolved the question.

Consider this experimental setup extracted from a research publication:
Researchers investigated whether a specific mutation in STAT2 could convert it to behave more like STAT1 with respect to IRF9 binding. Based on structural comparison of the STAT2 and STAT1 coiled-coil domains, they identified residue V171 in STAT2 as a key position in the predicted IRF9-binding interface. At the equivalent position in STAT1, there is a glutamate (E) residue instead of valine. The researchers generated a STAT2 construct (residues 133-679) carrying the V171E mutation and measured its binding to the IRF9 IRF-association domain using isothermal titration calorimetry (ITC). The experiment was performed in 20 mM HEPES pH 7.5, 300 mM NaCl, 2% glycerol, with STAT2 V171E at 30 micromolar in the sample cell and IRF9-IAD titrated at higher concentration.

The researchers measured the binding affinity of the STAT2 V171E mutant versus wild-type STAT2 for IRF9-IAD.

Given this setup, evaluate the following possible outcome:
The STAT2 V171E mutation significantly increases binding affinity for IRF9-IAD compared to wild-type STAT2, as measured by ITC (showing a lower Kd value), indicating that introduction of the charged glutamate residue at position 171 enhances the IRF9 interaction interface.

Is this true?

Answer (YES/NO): NO